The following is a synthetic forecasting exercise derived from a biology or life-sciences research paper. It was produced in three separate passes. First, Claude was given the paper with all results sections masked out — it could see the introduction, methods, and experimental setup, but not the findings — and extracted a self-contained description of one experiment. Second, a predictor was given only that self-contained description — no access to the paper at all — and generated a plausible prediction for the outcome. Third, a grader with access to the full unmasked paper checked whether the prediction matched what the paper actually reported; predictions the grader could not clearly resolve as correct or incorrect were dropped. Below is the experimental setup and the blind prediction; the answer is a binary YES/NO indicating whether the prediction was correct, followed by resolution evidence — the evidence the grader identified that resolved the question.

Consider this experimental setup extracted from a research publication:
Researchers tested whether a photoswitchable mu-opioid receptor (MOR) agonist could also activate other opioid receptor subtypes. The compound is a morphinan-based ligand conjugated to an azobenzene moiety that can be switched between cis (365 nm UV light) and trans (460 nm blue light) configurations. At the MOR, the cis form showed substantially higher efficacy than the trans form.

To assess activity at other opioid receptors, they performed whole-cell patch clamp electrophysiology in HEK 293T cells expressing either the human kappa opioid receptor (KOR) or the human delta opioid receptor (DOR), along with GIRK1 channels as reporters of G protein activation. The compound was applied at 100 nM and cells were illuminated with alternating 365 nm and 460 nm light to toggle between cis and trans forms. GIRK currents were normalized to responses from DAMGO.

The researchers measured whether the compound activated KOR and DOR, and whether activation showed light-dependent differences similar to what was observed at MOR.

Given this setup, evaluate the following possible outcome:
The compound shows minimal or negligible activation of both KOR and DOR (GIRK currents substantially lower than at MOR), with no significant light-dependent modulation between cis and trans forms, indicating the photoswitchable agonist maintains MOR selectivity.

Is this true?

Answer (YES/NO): NO